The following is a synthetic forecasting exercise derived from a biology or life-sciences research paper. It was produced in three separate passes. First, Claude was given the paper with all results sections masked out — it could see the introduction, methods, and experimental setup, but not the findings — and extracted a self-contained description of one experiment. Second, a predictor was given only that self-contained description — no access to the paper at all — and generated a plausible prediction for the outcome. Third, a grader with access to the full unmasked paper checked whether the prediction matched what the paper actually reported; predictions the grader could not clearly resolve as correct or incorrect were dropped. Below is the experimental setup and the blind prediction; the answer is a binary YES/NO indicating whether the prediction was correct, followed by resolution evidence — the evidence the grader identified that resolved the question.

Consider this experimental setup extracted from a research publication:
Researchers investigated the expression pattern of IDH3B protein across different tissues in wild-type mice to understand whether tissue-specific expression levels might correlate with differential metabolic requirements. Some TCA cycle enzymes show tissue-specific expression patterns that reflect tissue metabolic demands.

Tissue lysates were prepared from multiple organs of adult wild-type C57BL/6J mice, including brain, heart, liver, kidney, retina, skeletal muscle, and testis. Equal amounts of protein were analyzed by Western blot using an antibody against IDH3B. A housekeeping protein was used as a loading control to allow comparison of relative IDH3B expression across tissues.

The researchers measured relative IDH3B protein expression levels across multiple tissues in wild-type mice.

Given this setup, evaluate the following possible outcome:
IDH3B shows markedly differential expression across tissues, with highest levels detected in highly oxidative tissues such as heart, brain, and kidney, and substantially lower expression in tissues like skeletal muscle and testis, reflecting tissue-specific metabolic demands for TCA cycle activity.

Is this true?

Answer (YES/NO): NO